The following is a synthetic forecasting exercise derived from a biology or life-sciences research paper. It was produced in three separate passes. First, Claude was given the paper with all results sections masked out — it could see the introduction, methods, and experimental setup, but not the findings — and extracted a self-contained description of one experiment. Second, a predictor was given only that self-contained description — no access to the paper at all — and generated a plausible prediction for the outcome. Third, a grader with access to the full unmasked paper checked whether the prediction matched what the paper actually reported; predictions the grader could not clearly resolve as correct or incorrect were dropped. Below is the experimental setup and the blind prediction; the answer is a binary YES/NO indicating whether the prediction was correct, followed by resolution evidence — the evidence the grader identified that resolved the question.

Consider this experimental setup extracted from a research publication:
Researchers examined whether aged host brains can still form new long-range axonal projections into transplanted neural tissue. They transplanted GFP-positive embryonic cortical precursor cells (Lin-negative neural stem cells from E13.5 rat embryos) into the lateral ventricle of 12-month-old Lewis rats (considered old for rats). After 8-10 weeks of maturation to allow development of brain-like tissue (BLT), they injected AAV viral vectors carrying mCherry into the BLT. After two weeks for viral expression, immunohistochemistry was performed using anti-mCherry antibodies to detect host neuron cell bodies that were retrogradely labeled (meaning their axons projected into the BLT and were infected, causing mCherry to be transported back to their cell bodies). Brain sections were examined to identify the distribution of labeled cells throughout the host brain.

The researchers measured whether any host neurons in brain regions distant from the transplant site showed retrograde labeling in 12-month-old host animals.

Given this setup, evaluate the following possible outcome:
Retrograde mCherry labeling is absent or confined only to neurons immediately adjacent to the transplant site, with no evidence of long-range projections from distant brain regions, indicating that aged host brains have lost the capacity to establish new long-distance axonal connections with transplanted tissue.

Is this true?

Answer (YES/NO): NO